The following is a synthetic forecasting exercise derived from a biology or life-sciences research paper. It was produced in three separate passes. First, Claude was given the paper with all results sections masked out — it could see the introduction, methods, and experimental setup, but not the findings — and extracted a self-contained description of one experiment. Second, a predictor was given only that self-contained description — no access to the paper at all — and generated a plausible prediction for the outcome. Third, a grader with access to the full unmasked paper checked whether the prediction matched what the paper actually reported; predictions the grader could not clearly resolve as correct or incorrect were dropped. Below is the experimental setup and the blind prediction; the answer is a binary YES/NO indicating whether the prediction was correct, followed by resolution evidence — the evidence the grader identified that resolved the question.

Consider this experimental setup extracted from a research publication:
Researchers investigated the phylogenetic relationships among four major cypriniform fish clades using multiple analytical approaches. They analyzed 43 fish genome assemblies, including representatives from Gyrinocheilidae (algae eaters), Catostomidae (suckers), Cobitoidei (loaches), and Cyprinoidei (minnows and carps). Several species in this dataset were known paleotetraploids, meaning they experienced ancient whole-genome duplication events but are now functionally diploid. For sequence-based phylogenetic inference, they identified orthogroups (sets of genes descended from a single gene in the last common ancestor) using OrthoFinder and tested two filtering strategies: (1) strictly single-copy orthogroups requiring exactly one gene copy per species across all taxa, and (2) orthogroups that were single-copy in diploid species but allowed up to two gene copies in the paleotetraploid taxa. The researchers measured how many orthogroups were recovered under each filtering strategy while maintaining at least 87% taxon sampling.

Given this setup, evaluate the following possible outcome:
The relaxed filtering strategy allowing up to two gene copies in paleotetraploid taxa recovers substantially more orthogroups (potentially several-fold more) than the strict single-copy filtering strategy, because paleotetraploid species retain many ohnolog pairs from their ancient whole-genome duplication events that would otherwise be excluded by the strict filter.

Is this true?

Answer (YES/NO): YES